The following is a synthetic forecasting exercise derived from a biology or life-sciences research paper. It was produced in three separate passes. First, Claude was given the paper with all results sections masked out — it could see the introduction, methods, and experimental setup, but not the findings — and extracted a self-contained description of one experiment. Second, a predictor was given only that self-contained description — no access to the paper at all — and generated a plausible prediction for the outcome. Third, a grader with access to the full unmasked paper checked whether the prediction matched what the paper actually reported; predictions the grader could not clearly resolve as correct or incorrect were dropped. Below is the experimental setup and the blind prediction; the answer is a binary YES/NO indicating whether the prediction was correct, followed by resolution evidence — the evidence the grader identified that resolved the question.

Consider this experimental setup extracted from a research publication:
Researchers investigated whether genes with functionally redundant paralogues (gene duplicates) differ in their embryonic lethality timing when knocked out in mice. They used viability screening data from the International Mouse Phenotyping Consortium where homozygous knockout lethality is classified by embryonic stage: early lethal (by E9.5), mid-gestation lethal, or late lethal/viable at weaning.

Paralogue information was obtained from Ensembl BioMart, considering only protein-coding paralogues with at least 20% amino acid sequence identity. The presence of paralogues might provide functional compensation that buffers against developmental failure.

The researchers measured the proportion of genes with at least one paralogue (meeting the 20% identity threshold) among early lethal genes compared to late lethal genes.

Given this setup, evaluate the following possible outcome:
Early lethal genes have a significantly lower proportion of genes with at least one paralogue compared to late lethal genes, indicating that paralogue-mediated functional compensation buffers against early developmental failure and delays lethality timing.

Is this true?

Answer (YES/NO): YES